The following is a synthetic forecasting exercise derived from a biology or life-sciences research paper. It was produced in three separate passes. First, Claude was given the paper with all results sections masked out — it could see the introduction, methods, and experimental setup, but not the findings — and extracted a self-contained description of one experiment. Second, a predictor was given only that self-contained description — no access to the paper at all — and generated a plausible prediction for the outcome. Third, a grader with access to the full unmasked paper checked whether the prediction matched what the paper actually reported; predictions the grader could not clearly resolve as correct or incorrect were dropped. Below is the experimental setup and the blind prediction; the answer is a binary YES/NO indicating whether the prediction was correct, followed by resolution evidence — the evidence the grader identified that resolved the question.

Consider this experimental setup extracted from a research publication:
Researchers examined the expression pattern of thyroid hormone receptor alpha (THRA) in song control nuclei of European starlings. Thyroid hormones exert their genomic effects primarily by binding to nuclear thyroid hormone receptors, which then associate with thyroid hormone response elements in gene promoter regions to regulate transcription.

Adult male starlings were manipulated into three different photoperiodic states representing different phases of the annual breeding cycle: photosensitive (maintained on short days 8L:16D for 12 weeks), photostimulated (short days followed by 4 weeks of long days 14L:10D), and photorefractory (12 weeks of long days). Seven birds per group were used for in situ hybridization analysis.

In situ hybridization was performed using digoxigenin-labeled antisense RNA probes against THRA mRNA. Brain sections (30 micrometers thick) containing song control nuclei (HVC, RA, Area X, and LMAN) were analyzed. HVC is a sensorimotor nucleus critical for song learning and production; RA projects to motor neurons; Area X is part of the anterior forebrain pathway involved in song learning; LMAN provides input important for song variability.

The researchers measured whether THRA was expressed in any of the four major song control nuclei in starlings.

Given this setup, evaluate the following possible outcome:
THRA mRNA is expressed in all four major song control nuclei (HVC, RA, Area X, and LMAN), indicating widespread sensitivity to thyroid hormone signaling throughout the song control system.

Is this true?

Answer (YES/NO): NO